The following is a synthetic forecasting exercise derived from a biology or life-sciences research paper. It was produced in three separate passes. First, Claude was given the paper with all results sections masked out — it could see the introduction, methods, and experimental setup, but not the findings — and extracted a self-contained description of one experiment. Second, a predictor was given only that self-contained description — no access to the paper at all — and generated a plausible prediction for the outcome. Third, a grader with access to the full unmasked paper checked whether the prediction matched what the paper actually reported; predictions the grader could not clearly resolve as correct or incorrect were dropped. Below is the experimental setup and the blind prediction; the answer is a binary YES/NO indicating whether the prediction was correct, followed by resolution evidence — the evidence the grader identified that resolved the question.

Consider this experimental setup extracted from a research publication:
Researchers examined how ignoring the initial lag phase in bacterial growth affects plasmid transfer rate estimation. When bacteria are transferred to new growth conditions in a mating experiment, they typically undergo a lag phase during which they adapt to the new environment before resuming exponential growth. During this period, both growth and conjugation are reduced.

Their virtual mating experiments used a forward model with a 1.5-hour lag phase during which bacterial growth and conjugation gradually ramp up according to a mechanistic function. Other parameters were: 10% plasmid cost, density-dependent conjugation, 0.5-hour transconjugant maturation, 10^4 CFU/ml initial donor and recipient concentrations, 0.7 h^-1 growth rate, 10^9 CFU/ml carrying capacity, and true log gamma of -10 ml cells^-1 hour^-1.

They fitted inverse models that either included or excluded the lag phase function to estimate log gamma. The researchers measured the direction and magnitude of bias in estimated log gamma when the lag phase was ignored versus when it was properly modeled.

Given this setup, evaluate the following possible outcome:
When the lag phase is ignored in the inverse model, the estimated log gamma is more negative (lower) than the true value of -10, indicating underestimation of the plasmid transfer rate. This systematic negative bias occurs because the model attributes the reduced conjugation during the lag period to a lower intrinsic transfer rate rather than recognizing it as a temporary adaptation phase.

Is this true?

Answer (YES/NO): YES